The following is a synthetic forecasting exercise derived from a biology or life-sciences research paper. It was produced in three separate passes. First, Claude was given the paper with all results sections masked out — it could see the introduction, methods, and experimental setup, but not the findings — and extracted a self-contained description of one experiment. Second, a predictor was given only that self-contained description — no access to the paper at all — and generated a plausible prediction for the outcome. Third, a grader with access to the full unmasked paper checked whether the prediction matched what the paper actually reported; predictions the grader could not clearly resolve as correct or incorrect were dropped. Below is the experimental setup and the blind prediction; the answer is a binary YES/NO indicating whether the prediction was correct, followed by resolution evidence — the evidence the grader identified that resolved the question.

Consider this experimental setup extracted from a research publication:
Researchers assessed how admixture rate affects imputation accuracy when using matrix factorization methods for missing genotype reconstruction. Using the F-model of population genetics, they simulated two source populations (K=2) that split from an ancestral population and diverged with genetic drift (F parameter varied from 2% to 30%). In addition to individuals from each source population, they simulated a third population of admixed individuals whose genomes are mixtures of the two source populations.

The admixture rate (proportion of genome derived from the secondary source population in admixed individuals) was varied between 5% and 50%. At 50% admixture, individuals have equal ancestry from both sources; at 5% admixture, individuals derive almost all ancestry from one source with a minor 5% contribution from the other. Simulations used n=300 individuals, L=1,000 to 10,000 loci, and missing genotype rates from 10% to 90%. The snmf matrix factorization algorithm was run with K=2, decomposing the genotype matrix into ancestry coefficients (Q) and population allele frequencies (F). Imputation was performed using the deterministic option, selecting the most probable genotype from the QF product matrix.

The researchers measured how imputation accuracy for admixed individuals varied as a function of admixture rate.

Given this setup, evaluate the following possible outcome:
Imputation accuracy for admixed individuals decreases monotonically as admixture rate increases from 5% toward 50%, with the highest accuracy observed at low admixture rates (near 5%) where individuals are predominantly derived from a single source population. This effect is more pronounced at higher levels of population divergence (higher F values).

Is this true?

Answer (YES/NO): NO